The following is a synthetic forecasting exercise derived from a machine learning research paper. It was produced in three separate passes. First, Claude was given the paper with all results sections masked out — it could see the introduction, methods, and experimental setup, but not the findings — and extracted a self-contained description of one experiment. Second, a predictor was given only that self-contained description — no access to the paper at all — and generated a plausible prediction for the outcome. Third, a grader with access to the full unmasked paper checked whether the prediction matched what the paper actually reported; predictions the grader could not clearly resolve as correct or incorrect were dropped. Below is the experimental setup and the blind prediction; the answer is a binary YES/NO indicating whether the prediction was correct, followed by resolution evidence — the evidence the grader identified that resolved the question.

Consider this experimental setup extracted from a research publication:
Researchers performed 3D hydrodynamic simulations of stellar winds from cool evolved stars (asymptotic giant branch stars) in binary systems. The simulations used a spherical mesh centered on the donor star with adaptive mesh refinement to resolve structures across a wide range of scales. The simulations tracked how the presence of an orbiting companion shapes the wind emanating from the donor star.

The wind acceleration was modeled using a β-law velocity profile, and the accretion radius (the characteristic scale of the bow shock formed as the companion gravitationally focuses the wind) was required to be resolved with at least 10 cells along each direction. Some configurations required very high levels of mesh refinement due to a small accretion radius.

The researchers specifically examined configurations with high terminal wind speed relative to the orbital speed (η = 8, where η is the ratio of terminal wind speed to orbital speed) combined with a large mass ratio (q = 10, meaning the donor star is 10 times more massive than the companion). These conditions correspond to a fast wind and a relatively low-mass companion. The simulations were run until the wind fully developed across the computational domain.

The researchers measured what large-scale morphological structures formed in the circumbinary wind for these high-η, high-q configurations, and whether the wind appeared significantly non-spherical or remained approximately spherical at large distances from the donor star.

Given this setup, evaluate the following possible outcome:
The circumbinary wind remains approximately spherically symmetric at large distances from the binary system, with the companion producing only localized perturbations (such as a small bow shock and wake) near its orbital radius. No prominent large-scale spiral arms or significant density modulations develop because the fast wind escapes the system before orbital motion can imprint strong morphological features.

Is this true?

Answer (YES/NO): YES